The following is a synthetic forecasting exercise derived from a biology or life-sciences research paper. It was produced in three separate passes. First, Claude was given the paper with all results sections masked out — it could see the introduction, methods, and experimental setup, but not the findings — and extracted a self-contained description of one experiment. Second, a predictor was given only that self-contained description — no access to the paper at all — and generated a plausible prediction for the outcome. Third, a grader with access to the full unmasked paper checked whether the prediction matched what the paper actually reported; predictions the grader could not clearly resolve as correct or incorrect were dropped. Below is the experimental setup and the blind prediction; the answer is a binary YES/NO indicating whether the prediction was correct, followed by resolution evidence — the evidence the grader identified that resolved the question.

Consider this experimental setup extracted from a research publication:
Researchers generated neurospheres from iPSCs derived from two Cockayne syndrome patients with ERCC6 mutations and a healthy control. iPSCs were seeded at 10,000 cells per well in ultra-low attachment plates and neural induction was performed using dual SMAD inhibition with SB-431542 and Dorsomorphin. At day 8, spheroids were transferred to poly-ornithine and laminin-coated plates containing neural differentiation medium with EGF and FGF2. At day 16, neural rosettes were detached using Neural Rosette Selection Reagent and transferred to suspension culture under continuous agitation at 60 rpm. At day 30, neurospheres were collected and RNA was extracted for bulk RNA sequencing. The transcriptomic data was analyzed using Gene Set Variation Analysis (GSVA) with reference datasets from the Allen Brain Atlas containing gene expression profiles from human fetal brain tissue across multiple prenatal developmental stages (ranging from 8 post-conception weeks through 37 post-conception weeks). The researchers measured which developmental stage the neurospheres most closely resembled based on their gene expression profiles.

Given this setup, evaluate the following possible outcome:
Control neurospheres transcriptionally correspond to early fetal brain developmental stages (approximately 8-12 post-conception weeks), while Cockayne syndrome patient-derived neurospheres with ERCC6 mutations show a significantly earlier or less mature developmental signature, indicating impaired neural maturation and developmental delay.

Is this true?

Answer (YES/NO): NO